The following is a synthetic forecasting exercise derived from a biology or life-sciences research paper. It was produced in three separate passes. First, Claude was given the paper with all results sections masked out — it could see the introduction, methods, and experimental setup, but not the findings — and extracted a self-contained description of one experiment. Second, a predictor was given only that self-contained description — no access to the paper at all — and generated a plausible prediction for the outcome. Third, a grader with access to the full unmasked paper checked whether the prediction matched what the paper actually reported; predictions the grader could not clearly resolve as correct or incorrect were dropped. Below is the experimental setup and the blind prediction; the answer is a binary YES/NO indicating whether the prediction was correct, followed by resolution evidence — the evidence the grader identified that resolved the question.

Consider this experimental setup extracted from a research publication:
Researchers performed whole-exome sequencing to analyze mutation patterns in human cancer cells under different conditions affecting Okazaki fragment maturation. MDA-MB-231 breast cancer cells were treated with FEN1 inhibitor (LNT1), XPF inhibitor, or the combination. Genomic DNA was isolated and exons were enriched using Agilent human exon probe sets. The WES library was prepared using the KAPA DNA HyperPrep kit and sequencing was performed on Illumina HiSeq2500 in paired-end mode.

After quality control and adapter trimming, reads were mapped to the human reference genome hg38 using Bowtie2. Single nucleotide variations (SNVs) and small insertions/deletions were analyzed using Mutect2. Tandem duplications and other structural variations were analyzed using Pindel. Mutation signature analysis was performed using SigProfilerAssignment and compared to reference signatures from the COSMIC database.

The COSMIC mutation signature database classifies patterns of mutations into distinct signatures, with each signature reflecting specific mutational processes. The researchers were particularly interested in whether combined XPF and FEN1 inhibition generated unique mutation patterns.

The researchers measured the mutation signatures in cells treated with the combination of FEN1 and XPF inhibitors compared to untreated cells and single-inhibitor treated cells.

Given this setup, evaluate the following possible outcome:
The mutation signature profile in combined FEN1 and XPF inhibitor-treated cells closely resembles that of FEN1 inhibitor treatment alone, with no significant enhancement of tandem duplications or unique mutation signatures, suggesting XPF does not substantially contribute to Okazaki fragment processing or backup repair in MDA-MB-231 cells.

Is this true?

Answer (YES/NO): NO